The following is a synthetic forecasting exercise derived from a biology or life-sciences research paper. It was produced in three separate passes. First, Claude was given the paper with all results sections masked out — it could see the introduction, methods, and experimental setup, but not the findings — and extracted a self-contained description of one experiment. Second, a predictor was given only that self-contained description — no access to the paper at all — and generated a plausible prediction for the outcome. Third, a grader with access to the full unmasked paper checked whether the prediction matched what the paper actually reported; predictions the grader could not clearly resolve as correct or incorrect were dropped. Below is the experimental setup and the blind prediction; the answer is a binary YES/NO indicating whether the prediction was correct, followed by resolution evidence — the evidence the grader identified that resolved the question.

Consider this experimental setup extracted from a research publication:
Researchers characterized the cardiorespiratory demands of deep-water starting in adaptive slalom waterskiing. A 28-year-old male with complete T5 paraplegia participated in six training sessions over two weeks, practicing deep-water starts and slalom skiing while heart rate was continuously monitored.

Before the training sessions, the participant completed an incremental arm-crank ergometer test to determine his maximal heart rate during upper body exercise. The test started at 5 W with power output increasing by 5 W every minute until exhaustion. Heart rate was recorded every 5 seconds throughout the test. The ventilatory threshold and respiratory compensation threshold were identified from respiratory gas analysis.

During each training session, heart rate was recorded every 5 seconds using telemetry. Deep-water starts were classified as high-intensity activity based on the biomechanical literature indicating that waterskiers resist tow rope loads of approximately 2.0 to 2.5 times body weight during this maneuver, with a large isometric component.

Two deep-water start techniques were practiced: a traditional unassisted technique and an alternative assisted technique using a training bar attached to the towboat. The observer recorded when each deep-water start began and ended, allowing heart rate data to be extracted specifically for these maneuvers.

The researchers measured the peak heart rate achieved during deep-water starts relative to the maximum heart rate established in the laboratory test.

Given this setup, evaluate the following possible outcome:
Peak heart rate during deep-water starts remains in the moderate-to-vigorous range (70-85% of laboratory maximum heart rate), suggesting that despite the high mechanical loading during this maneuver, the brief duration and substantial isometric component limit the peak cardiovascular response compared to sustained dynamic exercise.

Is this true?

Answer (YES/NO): NO